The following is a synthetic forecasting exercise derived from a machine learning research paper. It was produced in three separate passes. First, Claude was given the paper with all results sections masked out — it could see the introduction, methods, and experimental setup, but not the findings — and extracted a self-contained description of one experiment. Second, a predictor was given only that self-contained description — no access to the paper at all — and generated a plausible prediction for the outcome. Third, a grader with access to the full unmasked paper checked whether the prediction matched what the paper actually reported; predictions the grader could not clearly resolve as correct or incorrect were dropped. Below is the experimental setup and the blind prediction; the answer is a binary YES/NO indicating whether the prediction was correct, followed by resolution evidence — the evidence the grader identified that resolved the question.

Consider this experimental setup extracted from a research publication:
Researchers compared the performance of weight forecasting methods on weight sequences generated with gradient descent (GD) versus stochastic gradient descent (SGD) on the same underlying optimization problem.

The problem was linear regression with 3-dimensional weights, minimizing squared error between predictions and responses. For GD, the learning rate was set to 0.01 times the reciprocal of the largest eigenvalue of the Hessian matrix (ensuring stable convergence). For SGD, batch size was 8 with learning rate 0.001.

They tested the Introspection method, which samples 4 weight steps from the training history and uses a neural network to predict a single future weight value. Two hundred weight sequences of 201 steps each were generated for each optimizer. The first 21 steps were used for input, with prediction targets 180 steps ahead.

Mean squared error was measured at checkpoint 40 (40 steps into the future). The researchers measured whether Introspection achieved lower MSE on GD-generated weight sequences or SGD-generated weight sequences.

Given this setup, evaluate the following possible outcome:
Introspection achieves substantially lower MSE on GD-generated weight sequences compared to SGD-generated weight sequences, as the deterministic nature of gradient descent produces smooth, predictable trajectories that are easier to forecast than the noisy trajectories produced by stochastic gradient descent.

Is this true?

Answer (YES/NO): YES